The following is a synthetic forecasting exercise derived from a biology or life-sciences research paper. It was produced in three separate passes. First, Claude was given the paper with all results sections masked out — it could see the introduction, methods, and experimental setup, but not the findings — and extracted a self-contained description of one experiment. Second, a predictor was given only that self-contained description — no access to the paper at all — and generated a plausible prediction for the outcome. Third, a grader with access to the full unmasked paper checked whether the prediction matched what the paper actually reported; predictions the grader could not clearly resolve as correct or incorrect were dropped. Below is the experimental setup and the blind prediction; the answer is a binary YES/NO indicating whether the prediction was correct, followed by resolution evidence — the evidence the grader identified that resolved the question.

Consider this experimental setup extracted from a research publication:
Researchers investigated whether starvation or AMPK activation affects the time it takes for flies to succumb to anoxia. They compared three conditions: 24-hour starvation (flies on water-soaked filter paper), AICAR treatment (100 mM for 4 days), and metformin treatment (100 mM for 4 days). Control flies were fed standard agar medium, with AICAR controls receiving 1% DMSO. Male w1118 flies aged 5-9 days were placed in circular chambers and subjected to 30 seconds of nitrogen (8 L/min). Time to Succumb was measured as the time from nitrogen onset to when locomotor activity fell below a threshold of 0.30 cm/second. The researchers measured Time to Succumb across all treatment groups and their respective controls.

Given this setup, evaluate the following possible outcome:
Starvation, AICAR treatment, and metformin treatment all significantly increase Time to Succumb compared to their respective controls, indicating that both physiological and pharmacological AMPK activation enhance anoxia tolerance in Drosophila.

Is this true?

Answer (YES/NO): NO